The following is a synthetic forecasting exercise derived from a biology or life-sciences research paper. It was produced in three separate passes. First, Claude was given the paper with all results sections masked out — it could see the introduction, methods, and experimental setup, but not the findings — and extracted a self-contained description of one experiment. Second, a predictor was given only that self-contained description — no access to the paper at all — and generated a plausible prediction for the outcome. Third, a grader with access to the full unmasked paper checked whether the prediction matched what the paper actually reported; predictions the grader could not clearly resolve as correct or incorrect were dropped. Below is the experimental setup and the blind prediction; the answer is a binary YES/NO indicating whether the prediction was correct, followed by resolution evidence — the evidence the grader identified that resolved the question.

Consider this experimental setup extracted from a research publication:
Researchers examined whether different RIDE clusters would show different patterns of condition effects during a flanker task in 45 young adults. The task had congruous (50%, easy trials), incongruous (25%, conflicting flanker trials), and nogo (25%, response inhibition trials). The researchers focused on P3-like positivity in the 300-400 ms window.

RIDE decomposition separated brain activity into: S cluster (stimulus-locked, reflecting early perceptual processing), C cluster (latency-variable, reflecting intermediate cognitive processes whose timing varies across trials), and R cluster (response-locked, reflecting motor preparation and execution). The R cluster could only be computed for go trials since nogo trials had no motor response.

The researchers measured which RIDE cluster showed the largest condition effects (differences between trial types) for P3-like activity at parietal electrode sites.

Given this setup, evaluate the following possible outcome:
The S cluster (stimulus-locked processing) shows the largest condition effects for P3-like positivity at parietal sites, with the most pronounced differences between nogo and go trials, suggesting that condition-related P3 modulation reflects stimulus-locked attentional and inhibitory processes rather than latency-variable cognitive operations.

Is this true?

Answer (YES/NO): NO